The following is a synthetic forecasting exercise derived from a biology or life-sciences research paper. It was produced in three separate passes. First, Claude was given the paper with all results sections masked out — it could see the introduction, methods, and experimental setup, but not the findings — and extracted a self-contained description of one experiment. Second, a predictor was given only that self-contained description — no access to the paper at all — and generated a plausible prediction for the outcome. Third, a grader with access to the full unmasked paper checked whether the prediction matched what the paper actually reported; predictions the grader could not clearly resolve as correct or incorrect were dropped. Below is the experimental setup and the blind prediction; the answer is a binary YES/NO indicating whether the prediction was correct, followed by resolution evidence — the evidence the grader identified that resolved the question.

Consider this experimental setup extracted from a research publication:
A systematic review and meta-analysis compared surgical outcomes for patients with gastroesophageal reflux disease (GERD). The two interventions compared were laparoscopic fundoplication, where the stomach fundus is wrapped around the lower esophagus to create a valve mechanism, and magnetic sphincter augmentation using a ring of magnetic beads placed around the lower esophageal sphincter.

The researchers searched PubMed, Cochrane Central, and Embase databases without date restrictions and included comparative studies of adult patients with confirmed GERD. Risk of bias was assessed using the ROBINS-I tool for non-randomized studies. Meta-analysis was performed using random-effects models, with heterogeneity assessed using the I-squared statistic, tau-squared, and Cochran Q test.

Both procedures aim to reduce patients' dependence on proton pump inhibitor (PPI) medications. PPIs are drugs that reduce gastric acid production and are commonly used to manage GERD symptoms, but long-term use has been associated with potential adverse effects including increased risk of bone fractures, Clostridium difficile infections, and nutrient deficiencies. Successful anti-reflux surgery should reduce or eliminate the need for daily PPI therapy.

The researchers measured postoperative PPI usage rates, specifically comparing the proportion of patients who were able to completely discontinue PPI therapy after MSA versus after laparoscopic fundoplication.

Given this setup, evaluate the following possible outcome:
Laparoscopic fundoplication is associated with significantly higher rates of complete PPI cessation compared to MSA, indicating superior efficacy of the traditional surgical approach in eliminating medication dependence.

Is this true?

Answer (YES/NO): NO